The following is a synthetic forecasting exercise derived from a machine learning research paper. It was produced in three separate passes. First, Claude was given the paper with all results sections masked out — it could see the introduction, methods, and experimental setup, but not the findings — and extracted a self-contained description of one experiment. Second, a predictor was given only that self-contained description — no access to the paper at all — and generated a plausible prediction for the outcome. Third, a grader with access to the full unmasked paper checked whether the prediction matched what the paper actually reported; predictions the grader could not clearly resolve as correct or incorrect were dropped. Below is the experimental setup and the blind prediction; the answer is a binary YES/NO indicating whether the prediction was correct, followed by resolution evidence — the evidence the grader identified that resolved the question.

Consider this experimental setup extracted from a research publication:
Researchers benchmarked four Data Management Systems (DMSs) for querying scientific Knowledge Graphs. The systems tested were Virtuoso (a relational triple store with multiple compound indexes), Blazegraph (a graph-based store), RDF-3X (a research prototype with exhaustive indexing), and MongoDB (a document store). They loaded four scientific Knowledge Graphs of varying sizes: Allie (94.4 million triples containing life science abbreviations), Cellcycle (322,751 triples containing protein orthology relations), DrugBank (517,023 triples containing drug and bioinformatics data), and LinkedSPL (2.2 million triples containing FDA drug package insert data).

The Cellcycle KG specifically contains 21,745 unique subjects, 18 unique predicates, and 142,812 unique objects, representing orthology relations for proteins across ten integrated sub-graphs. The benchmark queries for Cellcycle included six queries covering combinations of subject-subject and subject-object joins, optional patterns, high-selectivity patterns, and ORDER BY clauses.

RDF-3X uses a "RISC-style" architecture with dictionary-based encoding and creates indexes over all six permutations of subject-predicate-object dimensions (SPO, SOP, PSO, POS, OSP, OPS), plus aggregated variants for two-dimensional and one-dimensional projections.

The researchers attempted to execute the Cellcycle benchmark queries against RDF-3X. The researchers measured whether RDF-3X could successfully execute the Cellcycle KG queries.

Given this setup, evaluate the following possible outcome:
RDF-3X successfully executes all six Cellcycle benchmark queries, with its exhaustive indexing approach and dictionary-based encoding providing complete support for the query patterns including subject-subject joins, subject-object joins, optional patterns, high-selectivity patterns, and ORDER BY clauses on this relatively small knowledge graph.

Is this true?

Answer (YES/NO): NO